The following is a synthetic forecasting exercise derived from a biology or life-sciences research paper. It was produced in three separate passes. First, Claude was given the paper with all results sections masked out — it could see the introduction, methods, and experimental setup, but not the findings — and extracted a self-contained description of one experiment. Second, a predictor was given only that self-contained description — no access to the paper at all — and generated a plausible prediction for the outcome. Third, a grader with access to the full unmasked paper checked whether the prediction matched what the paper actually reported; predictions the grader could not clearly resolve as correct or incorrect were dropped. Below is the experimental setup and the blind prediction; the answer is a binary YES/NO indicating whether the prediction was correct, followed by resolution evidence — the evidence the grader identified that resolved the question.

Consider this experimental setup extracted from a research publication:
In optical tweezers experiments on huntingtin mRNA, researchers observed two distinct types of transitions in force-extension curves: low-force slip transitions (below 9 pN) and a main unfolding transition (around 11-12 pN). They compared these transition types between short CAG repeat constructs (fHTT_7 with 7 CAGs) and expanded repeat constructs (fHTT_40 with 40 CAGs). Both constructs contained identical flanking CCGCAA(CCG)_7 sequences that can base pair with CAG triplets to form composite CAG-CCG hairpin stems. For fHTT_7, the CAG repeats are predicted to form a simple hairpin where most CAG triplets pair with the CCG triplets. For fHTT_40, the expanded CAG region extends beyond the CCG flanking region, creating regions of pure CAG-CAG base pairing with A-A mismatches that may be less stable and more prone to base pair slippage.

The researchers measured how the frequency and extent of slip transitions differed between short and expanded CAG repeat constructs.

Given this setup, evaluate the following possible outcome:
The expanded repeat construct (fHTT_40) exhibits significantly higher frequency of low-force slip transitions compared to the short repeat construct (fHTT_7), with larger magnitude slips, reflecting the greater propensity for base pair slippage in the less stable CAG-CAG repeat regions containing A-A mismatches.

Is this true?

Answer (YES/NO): YES